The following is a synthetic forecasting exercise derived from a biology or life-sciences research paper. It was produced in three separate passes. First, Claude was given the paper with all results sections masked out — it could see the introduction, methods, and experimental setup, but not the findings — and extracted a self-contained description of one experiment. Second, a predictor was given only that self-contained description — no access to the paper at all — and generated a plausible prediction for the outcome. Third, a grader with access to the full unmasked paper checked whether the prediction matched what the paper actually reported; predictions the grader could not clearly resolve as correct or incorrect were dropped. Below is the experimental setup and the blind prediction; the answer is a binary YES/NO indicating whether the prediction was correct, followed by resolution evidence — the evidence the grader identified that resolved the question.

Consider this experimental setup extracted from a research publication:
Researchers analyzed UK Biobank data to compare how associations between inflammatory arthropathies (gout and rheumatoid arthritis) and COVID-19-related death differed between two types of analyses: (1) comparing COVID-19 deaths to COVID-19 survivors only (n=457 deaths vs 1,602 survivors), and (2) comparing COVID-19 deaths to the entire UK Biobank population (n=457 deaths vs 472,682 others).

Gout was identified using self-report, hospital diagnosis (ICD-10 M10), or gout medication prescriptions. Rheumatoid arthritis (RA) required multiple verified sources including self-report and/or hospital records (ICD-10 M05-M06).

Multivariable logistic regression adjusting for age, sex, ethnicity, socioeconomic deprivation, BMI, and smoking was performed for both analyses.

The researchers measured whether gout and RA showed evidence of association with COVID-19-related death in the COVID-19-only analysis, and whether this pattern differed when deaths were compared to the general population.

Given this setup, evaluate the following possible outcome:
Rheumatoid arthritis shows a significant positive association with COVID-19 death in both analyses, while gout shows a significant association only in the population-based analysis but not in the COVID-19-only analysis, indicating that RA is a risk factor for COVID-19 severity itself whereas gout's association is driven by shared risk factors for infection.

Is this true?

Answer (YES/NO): NO